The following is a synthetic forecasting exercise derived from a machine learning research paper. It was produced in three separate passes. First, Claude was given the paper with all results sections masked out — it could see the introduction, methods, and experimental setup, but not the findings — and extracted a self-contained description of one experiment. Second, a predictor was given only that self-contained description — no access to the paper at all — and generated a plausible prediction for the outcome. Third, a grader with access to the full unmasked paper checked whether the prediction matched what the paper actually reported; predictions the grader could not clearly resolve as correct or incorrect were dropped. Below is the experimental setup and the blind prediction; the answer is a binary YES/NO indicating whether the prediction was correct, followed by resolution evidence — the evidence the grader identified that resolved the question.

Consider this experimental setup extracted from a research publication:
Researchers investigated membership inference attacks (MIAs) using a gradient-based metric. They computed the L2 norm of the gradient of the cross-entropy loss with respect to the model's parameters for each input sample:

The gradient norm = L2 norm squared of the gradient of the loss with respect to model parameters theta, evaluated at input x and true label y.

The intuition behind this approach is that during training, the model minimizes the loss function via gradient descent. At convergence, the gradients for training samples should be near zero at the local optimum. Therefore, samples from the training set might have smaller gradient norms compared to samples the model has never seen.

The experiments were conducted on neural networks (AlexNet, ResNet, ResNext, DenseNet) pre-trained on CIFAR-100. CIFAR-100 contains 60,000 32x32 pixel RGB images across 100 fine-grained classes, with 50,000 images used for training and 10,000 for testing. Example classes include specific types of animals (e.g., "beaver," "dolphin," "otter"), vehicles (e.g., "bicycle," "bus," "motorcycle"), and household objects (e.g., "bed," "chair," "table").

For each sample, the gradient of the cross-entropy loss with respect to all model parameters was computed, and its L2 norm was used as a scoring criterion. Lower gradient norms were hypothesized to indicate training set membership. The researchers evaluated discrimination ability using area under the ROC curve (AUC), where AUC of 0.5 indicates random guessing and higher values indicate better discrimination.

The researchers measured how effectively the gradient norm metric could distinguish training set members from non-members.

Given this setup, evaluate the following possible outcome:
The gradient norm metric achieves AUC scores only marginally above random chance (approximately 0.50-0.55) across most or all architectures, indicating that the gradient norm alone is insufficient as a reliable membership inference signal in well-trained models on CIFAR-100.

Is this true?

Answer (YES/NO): NO